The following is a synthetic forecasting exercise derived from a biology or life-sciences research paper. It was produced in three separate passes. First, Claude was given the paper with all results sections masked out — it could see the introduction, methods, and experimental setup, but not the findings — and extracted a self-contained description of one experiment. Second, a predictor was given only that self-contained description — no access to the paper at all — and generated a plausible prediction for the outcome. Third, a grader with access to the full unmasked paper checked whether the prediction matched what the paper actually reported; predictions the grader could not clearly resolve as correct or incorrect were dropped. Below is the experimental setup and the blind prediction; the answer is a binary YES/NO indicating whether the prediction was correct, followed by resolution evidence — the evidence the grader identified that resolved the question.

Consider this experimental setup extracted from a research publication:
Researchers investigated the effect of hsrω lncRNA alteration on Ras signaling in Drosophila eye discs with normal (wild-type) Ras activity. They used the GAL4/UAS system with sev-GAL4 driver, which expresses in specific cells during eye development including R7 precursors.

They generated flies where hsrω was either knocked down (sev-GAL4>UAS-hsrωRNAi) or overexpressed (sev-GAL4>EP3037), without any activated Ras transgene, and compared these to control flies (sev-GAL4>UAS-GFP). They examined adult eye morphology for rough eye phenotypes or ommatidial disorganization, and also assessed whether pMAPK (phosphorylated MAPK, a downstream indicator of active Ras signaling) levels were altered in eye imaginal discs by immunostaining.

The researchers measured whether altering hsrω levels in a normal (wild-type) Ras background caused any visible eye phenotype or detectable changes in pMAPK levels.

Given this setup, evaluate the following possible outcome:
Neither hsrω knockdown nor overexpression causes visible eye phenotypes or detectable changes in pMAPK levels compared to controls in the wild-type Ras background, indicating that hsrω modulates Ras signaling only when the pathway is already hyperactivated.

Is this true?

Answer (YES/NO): YES